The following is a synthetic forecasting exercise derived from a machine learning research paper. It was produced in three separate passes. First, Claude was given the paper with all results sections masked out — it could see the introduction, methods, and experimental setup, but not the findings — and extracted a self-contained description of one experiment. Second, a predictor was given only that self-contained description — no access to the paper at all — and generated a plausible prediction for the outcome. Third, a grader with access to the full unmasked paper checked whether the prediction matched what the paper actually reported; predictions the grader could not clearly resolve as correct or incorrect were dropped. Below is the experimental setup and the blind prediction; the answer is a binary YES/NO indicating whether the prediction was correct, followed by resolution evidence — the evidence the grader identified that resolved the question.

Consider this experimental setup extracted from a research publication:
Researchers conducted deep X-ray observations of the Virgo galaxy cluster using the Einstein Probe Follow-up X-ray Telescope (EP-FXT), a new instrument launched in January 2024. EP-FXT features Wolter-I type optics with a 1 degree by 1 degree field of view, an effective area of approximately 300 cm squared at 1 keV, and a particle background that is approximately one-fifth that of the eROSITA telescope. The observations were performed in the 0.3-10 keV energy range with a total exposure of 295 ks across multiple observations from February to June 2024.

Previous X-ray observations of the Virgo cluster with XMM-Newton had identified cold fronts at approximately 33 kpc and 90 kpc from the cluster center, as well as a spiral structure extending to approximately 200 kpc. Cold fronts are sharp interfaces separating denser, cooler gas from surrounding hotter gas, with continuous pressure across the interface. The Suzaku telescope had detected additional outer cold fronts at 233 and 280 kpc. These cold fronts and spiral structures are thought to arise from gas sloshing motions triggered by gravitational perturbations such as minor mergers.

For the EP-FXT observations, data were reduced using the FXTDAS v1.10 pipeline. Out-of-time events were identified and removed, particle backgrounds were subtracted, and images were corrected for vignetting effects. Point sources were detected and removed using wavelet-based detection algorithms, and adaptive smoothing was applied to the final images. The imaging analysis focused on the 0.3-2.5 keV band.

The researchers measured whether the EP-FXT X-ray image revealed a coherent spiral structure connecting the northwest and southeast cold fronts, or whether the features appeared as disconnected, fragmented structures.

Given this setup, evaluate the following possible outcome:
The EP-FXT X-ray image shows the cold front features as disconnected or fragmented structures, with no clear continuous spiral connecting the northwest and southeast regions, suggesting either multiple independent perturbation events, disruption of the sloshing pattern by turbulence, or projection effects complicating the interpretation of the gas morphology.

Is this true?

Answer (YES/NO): NO